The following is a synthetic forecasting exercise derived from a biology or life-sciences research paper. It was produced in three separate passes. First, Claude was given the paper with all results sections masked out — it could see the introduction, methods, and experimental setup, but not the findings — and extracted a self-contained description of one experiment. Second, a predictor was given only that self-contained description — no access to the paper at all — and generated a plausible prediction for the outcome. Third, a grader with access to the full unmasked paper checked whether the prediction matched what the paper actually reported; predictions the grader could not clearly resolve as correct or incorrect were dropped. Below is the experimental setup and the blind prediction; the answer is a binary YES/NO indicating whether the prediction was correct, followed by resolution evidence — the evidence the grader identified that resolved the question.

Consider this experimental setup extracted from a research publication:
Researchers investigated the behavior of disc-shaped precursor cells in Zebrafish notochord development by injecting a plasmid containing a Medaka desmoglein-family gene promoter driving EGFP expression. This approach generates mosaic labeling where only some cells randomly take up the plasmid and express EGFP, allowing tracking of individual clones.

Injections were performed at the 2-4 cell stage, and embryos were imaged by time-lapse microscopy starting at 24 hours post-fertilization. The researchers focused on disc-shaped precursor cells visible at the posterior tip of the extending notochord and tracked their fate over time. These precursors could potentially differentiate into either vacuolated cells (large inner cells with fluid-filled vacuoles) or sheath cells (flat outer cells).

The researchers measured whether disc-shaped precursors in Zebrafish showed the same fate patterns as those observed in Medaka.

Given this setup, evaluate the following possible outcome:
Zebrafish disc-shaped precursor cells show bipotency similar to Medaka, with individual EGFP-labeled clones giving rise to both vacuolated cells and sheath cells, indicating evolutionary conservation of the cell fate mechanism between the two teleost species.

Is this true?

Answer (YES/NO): NO